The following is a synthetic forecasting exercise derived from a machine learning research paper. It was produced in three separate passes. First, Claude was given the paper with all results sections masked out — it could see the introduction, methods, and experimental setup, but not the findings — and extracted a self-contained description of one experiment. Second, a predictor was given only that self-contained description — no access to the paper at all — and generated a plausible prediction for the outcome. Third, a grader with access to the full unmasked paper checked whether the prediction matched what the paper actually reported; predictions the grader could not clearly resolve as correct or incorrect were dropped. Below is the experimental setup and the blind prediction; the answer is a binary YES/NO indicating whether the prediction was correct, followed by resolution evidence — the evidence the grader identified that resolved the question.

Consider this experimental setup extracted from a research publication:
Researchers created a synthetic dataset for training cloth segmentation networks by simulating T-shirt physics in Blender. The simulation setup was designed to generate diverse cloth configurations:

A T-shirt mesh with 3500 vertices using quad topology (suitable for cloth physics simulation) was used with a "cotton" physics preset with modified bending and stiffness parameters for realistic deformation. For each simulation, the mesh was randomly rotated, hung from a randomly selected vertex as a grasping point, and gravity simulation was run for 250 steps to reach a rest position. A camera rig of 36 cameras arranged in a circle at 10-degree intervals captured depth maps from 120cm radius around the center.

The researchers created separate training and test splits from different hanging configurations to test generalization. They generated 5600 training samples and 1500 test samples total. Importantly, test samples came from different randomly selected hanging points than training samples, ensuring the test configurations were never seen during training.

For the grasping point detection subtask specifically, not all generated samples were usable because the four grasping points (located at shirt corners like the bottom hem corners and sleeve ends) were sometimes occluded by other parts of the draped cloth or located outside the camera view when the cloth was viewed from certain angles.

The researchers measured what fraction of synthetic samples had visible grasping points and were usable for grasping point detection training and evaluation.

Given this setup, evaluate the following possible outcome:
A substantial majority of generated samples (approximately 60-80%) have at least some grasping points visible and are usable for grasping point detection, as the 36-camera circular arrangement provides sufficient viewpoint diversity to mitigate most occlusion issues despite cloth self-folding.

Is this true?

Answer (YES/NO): NO